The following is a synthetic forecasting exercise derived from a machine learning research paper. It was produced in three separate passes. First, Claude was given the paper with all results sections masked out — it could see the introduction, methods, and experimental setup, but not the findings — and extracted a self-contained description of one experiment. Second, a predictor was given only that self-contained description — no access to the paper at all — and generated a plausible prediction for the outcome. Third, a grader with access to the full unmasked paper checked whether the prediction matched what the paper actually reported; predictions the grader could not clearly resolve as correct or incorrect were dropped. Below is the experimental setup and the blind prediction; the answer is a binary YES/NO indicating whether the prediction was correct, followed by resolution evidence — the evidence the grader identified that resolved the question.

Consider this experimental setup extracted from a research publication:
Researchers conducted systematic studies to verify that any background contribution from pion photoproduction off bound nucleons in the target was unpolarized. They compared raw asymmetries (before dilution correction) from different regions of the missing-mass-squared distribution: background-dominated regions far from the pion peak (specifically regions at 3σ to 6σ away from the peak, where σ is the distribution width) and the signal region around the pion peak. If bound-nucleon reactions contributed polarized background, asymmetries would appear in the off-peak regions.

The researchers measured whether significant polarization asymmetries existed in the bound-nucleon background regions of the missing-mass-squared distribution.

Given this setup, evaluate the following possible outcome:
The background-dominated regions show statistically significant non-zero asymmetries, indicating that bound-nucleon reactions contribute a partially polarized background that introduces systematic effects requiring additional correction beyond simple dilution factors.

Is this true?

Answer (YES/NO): NO